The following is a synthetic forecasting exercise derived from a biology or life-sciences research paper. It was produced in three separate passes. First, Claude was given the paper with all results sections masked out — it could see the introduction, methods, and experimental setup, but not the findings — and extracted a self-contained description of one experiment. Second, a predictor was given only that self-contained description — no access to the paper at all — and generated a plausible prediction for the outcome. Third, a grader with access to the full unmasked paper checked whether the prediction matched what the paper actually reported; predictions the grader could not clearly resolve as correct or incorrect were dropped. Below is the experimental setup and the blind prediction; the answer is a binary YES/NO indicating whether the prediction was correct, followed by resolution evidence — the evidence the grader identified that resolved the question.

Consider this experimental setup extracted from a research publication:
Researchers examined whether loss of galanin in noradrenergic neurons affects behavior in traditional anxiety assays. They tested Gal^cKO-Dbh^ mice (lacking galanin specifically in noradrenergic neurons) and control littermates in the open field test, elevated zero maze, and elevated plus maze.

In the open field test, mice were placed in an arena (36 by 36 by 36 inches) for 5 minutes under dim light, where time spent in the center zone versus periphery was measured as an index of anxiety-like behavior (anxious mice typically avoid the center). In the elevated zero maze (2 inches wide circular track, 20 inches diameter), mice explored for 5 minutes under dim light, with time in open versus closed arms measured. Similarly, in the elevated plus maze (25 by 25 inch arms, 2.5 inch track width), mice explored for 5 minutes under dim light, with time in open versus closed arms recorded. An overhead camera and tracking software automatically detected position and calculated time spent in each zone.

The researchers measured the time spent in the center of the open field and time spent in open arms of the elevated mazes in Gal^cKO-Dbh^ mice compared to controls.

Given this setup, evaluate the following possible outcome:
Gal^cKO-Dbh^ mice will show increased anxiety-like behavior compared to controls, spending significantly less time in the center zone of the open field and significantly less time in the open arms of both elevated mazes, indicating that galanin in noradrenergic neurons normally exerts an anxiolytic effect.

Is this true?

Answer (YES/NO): NO